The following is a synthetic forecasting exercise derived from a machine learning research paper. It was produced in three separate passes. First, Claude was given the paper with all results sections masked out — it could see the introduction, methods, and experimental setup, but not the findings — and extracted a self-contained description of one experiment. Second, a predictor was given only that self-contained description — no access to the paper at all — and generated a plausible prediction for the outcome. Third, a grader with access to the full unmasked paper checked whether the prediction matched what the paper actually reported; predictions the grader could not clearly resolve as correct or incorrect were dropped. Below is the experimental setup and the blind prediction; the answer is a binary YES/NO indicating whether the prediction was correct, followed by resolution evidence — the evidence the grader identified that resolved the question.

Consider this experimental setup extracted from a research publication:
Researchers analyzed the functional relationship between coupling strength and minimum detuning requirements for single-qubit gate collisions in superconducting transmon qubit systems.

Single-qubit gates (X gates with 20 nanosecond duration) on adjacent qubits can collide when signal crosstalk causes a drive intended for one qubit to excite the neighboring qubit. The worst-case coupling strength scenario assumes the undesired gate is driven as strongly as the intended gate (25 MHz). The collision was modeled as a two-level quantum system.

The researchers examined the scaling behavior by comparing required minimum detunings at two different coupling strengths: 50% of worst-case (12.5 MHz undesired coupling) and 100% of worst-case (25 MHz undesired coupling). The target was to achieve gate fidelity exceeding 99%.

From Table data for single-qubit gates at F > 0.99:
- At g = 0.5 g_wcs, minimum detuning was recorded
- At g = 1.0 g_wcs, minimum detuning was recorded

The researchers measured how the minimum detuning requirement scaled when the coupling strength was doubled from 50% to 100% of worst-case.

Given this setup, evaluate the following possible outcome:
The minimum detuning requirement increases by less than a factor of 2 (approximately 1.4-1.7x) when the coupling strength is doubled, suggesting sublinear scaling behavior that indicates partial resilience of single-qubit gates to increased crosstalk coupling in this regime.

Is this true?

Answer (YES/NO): NO